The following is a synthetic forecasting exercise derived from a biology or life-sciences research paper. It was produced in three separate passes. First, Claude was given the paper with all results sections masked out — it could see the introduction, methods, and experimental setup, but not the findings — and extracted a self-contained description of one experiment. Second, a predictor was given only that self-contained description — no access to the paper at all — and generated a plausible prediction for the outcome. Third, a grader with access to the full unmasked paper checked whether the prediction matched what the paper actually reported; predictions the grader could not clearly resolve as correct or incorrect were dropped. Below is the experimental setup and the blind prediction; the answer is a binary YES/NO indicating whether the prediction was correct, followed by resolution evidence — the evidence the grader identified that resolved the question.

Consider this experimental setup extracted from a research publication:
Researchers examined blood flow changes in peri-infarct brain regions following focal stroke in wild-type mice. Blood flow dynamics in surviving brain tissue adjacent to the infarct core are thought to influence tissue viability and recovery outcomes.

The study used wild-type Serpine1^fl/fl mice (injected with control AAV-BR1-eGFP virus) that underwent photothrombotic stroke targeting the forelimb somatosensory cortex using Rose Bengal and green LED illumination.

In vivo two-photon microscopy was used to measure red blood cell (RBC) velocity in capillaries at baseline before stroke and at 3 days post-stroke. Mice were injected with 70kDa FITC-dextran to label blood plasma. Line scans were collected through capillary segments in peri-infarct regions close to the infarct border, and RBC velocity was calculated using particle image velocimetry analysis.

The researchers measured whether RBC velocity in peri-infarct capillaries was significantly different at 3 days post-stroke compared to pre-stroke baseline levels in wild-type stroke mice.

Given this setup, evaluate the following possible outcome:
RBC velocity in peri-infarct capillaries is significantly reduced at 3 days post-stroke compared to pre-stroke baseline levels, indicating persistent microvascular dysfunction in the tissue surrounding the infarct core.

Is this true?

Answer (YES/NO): NO